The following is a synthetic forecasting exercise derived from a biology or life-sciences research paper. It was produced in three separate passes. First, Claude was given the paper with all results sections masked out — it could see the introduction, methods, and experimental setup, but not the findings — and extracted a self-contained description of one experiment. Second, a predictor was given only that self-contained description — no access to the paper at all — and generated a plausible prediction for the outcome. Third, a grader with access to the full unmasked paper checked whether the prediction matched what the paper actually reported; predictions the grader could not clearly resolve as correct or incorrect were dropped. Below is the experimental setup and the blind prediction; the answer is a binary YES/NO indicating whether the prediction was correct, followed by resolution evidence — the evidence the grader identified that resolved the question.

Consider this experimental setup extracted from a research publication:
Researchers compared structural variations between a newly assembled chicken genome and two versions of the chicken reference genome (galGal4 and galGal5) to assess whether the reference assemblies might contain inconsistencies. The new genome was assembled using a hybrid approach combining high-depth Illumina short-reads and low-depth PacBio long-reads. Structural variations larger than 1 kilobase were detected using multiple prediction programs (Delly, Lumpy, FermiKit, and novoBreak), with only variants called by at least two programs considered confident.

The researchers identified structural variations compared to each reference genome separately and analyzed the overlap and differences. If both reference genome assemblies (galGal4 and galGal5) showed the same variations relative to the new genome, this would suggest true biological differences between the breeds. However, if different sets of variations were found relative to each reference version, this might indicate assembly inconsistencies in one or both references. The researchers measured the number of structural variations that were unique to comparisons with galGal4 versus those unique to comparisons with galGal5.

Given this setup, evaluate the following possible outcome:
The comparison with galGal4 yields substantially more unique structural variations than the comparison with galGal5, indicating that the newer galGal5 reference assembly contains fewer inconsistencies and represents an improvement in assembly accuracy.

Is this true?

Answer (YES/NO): NO